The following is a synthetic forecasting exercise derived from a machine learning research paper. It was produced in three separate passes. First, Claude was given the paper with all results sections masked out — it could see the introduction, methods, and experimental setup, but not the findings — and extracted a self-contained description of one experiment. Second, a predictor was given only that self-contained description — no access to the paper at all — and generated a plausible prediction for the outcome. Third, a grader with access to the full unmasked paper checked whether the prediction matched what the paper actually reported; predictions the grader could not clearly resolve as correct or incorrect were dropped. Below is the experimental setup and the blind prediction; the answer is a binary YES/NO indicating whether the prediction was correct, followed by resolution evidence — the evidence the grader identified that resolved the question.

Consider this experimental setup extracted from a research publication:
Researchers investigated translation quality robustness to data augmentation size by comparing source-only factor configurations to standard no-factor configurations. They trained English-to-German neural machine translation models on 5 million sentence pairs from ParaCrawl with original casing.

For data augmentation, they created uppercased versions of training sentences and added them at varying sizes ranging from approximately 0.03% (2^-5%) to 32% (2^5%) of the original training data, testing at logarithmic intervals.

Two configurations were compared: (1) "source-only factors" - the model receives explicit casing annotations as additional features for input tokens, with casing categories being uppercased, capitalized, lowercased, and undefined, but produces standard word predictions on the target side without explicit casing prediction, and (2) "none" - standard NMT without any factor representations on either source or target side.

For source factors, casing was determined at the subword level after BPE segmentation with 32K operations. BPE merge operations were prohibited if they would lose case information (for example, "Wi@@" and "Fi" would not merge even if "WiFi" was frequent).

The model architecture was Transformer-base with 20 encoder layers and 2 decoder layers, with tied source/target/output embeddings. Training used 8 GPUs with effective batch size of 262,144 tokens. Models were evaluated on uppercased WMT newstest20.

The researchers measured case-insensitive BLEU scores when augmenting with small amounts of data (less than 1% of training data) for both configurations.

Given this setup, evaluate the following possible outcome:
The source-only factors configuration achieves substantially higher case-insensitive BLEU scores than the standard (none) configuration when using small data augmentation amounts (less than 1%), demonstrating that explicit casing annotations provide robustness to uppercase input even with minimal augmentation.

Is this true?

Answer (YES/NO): NO